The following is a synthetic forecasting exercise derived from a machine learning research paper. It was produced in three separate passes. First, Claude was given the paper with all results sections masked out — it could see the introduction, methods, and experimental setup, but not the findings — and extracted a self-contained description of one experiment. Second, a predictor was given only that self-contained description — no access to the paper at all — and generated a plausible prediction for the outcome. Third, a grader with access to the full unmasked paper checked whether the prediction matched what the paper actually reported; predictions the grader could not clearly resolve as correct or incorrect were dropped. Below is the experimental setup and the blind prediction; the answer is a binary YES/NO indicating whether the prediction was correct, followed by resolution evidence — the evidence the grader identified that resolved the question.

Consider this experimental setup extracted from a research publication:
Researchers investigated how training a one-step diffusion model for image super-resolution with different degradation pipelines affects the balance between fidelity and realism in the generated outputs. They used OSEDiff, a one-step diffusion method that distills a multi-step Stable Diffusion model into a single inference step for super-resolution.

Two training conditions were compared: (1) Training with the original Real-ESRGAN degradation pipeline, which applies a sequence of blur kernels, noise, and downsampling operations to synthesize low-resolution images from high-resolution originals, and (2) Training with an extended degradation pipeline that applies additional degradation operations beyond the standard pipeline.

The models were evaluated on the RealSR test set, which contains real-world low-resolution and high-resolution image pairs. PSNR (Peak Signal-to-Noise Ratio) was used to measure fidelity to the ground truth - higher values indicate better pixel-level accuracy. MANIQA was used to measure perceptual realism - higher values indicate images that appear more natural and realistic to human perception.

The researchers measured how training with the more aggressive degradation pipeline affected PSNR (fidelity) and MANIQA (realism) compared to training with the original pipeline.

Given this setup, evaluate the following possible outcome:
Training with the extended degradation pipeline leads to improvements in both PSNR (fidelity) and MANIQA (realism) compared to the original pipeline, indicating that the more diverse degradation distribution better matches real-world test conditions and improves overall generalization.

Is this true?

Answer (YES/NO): NO